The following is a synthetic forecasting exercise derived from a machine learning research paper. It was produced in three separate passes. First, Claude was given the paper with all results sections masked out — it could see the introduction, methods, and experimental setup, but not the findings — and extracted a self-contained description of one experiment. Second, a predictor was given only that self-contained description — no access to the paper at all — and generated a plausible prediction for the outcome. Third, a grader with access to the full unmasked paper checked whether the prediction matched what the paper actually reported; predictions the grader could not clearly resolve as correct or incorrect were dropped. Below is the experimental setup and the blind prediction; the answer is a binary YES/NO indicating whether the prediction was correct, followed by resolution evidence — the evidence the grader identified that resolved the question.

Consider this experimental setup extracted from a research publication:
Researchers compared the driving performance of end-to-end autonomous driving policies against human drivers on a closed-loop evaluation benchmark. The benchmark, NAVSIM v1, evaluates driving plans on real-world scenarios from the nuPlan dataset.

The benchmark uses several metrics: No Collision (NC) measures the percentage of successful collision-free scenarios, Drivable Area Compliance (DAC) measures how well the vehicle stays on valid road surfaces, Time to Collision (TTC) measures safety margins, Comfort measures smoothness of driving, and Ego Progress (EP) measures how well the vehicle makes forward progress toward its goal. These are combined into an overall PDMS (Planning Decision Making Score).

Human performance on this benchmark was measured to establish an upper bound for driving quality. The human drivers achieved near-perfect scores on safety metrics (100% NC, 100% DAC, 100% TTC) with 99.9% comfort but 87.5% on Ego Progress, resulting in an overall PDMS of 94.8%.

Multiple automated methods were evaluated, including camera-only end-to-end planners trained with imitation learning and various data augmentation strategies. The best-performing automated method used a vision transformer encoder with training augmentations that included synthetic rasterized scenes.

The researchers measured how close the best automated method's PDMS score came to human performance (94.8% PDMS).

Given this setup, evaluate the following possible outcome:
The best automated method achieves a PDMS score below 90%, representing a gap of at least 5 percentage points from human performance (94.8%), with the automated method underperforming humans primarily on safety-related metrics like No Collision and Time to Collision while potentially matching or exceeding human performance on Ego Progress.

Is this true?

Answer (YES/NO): NO